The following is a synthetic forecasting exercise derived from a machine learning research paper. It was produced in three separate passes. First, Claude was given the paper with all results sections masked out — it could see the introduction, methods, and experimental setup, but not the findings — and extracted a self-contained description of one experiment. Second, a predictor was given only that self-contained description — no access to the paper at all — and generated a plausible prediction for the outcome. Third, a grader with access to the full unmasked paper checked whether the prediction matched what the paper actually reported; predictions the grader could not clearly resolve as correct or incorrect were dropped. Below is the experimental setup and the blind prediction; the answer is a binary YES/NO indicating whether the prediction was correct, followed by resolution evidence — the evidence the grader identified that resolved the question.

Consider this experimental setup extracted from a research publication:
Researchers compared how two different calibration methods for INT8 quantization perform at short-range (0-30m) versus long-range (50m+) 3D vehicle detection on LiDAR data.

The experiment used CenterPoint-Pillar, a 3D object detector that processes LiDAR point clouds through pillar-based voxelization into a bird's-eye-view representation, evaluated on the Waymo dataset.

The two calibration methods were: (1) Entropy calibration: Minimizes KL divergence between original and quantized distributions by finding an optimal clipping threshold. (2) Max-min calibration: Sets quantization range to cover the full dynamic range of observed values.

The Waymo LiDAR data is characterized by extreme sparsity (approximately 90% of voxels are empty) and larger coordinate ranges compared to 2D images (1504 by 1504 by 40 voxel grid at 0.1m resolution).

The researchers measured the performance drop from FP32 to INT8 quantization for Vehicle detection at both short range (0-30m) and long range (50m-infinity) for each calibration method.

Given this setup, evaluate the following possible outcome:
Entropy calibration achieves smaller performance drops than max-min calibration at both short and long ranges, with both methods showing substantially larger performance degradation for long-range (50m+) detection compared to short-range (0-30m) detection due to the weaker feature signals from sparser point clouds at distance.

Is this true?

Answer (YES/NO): NO